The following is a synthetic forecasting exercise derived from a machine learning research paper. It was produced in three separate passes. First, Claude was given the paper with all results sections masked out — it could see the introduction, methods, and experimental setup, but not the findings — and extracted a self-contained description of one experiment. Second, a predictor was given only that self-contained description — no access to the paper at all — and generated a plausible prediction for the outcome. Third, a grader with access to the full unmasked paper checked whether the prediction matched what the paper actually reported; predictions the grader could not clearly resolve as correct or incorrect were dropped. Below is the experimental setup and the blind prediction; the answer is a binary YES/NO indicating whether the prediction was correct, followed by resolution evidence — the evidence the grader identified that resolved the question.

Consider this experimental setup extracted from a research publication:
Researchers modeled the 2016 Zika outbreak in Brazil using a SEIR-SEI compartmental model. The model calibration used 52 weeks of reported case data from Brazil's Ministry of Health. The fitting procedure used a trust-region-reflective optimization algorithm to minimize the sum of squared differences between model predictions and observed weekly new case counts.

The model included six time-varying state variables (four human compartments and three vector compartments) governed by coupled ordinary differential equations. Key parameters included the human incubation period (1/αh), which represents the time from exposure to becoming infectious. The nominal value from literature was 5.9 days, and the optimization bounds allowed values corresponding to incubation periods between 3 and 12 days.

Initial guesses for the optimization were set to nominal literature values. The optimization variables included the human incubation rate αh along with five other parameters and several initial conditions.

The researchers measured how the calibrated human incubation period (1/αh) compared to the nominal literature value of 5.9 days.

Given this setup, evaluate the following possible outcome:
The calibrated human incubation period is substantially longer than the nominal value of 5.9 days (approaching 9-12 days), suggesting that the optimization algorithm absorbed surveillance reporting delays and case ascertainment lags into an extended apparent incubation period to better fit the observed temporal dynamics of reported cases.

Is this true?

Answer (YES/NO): YES